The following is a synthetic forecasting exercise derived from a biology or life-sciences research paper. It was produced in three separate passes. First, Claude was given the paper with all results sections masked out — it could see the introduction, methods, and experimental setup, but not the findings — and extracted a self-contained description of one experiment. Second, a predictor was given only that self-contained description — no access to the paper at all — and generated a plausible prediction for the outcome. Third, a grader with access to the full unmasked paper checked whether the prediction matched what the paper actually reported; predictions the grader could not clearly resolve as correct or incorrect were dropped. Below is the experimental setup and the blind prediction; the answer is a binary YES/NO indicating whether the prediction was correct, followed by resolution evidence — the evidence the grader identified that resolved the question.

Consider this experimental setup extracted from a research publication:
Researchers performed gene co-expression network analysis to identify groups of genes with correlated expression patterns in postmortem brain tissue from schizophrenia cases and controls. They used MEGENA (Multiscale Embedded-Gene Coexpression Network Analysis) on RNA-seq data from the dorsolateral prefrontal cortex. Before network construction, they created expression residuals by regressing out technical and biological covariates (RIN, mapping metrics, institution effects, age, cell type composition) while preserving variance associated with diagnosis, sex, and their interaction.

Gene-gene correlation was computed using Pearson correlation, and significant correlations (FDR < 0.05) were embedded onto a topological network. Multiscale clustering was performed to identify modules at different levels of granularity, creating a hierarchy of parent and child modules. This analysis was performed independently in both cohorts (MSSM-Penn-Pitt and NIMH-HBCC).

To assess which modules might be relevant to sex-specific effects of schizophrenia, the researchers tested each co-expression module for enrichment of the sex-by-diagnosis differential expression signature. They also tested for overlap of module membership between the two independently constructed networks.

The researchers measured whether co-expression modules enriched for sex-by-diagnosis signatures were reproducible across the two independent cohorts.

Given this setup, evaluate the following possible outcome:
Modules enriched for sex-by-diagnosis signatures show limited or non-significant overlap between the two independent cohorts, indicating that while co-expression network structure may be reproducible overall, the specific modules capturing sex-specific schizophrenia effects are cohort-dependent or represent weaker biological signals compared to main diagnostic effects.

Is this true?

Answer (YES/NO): NO